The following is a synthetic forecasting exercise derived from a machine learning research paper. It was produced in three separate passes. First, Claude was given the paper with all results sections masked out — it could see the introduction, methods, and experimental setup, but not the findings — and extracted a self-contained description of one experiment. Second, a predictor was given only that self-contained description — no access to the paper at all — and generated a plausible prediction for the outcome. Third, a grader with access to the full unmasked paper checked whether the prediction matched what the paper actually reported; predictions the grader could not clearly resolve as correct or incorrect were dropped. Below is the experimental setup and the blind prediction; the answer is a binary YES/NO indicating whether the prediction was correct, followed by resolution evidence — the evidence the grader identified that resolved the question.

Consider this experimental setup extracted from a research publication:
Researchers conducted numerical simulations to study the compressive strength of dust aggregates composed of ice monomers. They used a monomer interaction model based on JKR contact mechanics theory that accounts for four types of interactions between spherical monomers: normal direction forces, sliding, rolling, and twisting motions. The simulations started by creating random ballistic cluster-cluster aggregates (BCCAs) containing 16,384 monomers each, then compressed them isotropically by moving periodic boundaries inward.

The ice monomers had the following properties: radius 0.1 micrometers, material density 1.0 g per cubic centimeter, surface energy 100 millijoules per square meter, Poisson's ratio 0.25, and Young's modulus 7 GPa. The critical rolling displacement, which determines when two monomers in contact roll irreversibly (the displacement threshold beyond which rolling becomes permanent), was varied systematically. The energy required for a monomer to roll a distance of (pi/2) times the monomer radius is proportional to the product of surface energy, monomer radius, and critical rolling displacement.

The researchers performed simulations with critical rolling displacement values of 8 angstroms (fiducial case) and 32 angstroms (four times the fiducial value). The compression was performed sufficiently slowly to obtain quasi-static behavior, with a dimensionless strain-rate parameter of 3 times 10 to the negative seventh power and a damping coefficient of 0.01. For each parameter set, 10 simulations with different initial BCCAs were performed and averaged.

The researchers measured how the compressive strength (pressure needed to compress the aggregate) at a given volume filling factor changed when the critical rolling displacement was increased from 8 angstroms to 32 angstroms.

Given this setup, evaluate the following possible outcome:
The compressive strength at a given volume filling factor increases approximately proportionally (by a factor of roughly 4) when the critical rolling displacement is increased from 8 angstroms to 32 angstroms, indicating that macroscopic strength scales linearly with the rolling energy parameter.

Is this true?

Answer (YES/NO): NO